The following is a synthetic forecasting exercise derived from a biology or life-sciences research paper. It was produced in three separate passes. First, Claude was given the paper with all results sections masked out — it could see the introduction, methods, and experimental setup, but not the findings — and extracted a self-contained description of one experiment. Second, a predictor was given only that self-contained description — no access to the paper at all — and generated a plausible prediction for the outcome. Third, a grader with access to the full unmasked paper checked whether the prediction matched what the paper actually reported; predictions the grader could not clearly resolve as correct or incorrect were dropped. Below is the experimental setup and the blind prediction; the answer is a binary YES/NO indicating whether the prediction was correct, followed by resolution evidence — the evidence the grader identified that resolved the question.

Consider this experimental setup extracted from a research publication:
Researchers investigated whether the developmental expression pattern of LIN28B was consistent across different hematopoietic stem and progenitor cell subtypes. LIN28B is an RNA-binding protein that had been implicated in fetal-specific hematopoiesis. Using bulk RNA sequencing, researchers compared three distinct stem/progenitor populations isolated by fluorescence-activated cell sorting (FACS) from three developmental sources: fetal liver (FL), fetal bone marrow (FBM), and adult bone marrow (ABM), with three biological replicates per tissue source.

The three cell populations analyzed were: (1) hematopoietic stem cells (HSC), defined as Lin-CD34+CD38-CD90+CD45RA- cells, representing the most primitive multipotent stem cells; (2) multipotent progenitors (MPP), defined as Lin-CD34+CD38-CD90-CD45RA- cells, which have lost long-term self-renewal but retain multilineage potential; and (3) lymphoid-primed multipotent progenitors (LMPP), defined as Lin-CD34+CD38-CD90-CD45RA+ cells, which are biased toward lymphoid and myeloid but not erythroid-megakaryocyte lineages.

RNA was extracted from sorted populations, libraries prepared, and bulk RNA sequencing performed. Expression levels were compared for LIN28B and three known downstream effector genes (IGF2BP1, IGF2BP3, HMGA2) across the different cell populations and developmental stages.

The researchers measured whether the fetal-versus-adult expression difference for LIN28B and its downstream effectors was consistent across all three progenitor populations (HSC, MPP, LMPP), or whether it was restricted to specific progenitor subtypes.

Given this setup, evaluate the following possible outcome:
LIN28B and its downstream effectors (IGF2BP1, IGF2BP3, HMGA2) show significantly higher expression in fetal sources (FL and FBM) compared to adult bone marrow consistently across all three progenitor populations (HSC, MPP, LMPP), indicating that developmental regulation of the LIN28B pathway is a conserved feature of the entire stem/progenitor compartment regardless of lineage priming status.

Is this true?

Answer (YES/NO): YES